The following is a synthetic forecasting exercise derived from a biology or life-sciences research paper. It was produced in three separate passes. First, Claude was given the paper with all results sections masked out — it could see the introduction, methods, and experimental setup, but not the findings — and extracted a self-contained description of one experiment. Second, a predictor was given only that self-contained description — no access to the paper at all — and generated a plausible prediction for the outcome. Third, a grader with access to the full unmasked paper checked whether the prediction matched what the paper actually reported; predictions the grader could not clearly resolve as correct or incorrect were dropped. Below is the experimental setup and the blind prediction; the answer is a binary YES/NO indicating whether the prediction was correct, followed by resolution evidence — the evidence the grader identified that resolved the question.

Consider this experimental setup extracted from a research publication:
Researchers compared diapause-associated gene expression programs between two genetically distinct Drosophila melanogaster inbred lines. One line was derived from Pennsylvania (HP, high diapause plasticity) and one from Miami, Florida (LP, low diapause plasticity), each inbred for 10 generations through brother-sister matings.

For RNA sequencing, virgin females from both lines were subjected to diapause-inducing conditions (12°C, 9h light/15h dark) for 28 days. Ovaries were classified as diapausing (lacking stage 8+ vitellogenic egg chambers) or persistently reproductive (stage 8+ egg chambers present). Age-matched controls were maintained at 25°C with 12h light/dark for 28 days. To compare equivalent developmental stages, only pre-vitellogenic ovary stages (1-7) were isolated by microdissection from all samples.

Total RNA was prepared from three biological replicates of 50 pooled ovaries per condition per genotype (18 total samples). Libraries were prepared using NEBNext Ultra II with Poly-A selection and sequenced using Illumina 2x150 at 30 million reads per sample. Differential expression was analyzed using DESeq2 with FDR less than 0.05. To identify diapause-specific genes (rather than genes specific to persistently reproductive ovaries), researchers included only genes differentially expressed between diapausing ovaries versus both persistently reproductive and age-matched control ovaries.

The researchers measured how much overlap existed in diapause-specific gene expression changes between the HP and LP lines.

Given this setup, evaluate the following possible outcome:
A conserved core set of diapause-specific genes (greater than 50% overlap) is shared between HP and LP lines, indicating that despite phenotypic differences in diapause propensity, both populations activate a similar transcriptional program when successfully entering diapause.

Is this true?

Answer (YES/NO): NO